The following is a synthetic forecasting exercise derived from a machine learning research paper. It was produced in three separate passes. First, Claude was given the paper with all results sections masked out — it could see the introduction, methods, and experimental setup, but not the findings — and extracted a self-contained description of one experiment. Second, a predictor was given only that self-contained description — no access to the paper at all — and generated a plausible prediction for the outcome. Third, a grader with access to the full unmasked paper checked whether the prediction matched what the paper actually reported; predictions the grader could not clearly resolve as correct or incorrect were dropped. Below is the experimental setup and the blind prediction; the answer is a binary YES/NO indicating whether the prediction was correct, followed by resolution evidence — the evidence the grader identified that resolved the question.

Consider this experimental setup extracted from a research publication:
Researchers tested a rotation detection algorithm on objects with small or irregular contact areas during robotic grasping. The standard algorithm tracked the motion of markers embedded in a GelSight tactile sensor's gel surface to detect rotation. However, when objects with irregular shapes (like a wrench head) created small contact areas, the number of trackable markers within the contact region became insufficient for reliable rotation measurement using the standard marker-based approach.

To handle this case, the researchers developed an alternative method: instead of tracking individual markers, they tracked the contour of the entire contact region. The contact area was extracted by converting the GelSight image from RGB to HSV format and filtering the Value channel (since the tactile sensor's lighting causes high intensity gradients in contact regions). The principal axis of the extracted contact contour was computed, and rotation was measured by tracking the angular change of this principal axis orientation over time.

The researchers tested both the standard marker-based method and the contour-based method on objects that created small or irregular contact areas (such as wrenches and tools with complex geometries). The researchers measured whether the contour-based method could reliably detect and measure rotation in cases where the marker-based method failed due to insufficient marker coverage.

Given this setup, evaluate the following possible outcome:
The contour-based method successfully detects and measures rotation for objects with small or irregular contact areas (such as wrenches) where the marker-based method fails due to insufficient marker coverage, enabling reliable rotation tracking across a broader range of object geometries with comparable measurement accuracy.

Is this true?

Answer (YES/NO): YES